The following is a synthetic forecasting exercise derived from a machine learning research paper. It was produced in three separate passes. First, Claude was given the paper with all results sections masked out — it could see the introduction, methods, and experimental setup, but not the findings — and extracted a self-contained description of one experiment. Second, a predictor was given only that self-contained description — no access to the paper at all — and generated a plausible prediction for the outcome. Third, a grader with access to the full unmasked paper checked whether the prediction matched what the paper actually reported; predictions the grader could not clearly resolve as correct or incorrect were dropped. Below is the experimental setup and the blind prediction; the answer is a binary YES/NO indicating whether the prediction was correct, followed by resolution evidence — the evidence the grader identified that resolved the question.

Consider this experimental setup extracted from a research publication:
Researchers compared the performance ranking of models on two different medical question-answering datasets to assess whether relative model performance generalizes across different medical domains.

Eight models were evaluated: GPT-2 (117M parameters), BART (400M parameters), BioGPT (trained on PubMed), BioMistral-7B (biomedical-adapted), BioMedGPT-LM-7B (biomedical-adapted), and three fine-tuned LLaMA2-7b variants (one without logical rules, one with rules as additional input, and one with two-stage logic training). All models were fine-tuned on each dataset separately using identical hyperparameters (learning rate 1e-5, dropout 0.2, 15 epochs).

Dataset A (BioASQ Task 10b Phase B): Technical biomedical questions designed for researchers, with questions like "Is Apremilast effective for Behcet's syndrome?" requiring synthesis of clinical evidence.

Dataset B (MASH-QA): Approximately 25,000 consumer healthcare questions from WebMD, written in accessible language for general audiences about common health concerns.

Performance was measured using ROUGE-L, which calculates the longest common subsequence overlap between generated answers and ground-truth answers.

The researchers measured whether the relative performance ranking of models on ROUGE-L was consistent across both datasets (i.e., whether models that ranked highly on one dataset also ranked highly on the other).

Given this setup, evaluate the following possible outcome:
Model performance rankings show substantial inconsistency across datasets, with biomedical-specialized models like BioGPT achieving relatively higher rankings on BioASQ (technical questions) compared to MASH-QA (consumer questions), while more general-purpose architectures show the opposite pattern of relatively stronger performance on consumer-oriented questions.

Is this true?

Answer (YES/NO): NO